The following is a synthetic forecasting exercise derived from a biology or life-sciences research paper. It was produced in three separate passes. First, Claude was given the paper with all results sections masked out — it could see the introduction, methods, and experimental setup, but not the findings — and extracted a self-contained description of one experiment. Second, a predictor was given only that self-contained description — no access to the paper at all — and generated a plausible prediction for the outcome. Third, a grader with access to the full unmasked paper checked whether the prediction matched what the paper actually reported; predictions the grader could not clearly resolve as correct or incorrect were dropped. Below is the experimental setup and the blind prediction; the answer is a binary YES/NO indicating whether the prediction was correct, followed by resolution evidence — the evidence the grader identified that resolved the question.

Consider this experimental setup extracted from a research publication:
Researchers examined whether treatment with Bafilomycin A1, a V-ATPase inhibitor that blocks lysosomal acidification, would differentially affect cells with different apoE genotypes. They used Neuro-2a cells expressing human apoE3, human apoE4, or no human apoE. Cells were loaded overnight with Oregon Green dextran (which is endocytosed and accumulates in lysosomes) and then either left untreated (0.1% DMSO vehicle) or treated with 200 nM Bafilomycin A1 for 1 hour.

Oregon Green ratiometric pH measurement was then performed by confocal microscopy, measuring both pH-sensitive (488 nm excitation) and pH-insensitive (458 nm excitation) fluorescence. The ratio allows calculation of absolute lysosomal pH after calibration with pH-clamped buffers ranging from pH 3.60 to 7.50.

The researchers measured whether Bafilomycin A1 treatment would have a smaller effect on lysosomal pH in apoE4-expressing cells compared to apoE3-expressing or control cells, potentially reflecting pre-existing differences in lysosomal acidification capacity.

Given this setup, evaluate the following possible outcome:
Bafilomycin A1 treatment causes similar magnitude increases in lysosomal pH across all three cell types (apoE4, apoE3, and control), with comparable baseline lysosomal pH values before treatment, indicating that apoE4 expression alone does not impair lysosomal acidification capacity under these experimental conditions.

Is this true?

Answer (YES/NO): NO